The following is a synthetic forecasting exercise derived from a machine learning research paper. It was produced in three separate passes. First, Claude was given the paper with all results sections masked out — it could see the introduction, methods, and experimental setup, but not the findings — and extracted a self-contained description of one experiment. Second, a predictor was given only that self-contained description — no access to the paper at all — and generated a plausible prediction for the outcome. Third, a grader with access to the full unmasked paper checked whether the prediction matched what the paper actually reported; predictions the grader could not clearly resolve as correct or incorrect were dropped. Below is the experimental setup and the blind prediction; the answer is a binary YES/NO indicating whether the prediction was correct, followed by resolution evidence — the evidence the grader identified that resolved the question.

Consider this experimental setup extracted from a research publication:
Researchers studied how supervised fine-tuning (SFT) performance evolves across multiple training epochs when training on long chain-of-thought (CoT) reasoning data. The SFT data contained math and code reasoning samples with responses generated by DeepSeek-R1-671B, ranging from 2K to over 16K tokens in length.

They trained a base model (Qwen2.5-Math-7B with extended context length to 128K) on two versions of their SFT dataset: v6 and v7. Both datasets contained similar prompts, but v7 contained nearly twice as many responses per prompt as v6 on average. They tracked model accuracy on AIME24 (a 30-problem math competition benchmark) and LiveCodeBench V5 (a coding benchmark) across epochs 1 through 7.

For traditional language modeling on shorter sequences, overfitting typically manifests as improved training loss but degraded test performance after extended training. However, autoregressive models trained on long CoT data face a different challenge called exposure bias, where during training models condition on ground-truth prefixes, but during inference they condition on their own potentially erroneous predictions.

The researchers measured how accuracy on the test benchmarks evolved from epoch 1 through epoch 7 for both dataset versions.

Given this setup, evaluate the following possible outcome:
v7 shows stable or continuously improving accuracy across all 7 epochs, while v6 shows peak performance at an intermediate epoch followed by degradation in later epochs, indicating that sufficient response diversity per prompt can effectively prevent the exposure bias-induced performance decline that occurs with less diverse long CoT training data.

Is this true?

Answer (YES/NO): NO